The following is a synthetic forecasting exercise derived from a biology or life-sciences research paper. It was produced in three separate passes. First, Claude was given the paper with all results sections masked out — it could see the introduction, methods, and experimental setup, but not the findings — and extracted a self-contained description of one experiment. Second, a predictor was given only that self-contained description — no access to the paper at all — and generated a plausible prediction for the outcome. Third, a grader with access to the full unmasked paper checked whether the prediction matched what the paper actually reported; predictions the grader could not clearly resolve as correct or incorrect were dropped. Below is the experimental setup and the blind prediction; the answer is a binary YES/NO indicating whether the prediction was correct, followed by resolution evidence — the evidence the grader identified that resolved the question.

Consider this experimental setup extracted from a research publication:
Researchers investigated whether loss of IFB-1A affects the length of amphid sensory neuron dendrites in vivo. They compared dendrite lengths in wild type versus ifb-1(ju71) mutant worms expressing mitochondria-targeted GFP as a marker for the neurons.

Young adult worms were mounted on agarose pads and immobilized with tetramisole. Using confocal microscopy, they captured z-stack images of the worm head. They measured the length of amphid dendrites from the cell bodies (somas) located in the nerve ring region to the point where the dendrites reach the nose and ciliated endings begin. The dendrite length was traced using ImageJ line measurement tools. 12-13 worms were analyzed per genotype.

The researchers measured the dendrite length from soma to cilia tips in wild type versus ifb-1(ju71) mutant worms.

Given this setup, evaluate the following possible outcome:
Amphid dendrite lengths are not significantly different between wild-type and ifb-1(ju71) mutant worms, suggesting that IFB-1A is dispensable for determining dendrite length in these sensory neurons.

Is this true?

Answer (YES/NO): NO